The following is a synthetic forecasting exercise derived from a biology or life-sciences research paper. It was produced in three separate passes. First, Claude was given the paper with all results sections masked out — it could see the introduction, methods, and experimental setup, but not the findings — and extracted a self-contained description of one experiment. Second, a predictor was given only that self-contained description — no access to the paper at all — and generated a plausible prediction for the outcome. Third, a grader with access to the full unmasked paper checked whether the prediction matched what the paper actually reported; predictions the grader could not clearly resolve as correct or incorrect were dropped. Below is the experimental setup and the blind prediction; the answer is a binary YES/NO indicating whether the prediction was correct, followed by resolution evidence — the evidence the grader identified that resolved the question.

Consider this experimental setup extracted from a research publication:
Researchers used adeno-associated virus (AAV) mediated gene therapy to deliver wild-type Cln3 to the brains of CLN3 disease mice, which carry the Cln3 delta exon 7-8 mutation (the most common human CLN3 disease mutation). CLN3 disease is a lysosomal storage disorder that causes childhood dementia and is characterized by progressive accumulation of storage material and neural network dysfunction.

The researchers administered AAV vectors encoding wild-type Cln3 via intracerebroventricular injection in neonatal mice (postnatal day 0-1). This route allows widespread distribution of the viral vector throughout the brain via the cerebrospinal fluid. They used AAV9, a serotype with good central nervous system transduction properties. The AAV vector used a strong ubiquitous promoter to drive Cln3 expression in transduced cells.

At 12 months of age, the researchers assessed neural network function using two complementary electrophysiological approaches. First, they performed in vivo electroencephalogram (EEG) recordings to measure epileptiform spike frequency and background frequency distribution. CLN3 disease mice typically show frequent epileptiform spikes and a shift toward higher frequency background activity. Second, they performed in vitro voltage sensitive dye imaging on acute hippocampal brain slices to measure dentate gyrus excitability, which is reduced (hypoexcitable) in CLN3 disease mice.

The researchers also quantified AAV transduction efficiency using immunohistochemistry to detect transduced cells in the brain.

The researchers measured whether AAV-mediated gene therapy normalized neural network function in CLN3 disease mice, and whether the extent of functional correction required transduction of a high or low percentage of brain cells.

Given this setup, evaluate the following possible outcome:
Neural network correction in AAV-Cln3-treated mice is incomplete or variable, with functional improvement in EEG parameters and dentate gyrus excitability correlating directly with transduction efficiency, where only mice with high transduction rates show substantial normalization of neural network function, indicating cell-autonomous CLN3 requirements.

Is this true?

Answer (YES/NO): NO